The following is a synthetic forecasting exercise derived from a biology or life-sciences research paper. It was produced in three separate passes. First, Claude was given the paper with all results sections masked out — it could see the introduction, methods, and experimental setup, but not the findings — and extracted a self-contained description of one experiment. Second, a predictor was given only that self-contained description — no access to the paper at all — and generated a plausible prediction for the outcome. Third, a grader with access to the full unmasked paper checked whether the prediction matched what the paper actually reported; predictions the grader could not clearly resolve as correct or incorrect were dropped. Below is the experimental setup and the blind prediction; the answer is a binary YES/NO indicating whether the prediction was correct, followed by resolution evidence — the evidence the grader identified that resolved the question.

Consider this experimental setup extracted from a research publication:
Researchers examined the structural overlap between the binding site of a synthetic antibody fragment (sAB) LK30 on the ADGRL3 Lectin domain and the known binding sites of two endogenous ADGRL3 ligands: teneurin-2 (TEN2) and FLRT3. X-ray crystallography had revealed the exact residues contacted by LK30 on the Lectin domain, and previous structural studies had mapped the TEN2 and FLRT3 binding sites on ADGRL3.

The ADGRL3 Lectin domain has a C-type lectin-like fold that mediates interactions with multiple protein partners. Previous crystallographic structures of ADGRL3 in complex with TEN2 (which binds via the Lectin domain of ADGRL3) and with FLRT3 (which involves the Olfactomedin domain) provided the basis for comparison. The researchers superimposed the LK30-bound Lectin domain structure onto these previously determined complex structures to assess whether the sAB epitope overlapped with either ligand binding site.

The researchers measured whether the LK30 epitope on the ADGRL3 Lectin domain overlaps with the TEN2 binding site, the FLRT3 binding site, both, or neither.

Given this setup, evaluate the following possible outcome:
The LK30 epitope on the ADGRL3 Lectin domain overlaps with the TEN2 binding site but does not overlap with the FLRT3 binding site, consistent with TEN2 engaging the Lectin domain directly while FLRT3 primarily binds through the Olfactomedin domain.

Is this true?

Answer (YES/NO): YES